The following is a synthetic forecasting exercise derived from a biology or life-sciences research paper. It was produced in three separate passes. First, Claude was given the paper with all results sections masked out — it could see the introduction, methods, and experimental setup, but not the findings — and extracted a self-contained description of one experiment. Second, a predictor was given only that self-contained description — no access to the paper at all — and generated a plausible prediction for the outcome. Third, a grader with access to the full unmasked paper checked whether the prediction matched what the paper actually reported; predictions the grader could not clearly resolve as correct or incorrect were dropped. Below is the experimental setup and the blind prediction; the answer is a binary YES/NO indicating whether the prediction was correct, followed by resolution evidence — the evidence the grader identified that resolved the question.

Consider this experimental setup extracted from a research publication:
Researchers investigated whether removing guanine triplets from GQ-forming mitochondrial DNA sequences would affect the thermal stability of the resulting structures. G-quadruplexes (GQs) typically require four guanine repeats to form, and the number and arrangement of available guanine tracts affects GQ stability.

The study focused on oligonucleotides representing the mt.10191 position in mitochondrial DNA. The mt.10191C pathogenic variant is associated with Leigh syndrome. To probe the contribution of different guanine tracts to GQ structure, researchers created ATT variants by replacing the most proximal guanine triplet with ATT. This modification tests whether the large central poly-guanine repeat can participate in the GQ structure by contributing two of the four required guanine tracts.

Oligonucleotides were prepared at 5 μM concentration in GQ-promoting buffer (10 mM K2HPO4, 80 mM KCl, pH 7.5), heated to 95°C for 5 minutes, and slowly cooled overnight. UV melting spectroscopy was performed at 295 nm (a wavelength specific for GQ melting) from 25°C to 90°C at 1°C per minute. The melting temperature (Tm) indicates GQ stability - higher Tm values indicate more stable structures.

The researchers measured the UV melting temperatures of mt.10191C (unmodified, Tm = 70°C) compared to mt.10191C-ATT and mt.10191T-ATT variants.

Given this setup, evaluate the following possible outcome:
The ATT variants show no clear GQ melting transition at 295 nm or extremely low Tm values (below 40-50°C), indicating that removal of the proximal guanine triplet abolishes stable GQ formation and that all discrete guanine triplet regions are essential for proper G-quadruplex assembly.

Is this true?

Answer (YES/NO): NO